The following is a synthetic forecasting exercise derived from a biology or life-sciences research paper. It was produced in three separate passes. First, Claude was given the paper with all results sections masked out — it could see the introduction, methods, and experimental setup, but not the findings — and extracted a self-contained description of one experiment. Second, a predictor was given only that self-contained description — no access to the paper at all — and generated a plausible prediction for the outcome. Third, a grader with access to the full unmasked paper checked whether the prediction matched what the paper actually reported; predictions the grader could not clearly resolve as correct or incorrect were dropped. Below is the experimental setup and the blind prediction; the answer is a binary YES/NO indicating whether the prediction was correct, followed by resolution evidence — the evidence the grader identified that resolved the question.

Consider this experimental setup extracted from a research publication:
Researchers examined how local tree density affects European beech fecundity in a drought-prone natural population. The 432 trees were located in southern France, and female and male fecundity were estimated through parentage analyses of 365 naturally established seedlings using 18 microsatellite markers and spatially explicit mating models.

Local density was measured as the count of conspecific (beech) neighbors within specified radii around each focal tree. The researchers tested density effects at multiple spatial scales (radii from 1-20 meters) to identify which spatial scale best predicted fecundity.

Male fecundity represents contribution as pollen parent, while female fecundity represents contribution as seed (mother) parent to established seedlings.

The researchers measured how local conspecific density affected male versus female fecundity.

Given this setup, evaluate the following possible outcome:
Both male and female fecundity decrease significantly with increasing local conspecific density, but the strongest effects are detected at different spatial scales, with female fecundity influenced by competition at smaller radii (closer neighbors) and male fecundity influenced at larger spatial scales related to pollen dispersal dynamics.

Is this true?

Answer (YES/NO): NO